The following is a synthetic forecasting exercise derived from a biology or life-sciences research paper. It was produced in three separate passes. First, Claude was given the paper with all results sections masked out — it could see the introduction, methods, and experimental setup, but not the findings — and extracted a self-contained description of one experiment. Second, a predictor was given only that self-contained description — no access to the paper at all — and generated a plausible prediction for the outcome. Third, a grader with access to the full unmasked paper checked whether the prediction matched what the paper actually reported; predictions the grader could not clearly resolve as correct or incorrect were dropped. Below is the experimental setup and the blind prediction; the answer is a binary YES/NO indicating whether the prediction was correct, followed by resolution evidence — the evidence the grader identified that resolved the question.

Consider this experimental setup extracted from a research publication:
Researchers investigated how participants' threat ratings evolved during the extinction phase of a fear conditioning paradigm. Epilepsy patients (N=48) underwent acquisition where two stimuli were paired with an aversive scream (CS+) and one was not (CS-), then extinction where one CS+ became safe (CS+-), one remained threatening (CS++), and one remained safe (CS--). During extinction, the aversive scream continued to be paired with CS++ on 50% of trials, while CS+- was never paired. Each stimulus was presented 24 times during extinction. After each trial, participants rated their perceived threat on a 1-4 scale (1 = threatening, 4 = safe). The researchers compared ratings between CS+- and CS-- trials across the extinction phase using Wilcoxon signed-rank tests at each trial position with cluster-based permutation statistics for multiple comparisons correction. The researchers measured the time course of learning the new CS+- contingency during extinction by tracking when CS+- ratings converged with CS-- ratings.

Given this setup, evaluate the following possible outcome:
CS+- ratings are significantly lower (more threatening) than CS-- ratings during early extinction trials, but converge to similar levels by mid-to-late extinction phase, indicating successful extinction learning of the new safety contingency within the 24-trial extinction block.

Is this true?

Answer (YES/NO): NO